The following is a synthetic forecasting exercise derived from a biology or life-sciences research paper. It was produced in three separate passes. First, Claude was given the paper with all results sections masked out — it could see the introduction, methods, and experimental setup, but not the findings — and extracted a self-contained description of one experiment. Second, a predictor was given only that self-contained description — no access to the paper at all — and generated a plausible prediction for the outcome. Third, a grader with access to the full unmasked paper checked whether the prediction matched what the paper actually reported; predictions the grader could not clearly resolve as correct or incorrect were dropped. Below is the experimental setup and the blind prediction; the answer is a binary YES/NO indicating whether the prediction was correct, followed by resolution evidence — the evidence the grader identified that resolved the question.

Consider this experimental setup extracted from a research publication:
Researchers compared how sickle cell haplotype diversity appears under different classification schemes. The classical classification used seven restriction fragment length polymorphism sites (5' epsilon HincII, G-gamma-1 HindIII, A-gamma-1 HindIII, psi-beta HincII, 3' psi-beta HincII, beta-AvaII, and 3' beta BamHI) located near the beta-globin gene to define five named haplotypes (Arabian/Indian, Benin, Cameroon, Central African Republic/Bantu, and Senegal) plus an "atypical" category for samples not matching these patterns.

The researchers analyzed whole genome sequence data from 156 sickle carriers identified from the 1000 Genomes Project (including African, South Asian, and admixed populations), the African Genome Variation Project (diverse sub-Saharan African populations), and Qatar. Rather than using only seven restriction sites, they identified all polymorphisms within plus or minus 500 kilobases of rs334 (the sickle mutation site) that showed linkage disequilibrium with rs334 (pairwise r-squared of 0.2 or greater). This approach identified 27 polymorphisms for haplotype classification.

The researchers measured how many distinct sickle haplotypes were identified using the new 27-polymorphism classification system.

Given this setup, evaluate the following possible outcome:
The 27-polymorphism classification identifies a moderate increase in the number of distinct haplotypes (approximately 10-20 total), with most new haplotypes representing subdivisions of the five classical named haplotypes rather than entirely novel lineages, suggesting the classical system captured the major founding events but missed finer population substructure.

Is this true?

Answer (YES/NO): NO